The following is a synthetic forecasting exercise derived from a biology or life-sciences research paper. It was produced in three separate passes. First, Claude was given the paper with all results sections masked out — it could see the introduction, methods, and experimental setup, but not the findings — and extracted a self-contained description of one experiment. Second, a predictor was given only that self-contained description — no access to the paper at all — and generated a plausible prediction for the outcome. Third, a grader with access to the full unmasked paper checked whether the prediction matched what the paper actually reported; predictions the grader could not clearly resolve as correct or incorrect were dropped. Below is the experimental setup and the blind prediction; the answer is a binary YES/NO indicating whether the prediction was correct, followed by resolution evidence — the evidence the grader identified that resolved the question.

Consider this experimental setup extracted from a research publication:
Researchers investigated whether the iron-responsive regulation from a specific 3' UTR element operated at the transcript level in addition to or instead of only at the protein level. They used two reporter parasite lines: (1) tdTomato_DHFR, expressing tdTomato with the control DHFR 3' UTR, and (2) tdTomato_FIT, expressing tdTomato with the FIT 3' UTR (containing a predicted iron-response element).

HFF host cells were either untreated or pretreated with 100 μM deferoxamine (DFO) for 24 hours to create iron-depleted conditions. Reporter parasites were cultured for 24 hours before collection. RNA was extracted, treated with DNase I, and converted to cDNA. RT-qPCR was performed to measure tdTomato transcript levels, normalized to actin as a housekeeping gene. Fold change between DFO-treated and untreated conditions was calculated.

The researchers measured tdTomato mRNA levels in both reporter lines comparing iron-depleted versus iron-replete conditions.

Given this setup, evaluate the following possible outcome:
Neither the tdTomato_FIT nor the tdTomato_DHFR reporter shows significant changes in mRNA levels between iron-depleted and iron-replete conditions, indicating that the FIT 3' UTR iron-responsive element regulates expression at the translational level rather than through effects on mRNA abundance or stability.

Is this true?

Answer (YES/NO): NO